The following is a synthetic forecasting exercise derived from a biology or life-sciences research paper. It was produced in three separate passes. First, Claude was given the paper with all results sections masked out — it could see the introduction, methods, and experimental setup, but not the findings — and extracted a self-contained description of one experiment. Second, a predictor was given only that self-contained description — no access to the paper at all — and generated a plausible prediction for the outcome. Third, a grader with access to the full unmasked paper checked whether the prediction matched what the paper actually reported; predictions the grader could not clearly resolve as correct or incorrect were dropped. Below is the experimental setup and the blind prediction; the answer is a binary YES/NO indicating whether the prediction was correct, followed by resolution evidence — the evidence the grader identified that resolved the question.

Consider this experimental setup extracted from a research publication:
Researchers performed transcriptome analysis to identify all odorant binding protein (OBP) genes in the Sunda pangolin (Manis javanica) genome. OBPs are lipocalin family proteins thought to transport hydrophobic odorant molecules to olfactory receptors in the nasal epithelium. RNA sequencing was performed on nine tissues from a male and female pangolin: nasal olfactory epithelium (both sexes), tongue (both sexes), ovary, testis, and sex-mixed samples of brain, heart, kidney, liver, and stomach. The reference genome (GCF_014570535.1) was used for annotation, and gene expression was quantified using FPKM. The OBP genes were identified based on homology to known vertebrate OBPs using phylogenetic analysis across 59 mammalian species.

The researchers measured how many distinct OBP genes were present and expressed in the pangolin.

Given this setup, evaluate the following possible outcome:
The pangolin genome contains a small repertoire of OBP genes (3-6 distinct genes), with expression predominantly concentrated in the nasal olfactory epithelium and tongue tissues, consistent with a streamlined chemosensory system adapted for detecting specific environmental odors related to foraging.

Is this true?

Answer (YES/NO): NO